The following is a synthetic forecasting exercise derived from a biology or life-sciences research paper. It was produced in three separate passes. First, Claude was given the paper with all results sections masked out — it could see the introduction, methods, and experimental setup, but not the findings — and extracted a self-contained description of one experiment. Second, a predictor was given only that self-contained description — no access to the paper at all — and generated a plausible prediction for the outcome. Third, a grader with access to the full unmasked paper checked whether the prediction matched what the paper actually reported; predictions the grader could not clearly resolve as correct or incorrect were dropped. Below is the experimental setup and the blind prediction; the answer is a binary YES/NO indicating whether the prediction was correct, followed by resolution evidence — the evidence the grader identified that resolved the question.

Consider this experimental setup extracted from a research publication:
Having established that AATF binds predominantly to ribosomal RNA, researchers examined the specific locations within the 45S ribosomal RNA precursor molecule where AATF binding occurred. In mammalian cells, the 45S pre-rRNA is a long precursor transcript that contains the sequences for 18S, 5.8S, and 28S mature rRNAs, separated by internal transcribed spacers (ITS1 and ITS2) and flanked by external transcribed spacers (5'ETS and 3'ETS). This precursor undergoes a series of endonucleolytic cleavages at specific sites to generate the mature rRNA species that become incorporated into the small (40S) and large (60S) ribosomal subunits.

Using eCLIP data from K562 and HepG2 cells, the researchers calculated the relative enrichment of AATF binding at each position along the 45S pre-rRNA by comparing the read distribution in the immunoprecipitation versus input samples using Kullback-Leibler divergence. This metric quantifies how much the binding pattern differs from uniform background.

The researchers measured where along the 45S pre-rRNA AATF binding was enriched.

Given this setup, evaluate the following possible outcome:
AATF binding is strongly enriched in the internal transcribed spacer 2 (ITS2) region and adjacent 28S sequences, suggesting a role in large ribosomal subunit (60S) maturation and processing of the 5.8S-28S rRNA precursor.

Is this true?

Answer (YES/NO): NO